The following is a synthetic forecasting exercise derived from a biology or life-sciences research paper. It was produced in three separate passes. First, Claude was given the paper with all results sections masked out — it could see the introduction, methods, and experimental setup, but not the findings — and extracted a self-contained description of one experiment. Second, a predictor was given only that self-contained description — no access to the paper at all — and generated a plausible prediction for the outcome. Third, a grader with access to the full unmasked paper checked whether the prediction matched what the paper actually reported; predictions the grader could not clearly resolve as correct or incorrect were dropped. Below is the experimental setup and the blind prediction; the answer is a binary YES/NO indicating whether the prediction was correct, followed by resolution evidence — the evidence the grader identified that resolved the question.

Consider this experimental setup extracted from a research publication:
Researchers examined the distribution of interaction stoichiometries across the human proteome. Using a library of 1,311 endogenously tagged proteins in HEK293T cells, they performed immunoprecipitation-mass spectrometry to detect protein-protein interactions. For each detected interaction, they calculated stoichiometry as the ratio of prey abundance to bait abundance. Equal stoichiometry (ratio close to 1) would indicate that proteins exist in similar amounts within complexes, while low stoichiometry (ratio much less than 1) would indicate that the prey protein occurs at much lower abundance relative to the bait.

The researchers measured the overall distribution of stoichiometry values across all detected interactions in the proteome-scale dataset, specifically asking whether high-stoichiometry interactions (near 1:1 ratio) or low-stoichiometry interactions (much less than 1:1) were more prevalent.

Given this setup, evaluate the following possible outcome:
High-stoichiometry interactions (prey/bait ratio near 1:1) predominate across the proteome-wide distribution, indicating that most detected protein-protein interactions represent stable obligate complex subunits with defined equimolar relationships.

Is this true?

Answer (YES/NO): NO